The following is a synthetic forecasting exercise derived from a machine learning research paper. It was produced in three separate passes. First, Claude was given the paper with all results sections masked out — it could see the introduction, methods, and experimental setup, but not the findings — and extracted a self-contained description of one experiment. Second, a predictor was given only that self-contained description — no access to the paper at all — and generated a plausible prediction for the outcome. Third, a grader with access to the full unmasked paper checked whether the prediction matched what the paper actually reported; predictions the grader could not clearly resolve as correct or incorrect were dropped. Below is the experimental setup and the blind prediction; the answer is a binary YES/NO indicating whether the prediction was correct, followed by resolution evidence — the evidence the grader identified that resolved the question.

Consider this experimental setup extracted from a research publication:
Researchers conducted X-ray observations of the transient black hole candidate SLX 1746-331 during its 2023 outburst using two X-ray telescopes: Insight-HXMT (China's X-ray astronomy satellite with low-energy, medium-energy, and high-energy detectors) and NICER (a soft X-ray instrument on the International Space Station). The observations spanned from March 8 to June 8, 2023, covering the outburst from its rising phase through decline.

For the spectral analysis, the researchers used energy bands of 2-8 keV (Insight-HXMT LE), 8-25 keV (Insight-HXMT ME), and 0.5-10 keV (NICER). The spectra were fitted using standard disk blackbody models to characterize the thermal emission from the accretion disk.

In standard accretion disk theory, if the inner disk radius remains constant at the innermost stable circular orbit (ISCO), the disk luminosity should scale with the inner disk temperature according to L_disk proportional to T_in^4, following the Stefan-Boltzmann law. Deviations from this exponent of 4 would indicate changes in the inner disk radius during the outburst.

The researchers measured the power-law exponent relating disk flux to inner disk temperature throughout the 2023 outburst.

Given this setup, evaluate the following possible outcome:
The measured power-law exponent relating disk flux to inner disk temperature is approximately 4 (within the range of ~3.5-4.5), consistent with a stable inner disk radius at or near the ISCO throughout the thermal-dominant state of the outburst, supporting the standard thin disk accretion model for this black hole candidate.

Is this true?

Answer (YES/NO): YES